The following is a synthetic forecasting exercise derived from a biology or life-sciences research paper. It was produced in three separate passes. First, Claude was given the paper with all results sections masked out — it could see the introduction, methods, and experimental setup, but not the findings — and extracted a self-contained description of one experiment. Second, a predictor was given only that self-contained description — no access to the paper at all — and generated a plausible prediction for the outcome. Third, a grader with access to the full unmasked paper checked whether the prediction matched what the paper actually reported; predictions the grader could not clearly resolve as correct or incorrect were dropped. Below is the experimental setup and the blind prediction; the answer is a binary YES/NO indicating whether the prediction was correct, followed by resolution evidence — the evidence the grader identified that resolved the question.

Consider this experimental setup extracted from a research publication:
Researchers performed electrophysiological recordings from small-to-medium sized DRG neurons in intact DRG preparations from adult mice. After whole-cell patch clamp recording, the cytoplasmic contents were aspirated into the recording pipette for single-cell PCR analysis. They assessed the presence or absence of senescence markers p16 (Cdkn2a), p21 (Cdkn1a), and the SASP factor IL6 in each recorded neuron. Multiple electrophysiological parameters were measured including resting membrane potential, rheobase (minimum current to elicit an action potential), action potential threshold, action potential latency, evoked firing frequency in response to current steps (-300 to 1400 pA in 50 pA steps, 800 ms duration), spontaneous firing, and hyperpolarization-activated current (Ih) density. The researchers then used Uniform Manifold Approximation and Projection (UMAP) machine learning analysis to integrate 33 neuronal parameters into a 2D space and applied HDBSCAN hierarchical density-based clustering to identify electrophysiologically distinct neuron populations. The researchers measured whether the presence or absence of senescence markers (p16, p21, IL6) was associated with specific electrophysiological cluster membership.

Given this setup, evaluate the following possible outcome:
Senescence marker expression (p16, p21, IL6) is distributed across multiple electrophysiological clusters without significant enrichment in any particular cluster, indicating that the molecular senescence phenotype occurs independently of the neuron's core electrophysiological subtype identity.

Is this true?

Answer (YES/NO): NO